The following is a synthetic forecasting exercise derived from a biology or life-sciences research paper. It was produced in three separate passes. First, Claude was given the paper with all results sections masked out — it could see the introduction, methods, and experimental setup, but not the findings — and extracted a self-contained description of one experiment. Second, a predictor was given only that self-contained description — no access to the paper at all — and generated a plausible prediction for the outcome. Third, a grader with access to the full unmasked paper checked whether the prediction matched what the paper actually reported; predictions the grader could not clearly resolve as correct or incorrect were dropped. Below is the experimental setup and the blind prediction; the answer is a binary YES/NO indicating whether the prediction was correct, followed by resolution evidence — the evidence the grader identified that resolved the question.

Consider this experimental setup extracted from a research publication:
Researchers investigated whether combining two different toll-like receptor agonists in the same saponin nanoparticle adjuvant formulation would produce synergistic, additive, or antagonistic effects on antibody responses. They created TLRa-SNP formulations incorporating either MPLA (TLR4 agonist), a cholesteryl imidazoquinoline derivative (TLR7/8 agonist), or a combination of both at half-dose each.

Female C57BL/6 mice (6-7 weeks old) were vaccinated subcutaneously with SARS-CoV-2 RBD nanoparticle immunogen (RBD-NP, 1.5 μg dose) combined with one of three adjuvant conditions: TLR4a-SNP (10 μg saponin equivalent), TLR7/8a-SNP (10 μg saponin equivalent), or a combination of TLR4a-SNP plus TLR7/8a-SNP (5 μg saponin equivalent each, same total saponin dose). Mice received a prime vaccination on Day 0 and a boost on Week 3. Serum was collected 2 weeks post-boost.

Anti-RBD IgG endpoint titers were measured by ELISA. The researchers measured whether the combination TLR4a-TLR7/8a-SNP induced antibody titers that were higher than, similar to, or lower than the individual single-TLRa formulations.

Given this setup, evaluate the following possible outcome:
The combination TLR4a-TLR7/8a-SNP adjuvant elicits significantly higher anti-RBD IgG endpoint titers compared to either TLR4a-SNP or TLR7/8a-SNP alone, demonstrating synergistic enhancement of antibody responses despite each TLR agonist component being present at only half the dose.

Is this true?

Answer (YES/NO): YES